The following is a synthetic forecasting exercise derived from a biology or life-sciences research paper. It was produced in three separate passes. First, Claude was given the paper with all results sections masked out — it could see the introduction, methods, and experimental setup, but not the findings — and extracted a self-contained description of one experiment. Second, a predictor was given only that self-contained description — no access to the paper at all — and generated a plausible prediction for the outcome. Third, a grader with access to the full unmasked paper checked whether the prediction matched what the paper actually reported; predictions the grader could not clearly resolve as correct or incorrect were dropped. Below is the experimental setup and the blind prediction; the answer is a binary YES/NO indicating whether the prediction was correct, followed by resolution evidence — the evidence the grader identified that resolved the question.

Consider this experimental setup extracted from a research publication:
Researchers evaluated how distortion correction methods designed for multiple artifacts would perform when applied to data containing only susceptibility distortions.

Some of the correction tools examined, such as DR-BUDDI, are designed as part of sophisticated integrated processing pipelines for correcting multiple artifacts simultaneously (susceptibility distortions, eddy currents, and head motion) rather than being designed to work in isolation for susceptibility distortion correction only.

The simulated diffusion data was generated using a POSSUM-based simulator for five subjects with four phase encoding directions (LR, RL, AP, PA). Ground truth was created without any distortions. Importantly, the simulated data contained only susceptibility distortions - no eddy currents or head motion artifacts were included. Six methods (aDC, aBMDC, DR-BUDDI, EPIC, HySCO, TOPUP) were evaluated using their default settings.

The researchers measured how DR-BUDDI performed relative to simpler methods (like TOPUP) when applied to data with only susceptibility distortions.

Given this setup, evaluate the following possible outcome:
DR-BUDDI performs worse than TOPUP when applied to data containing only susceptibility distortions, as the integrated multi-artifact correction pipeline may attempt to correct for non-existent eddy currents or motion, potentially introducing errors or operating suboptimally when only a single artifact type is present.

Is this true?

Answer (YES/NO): YES